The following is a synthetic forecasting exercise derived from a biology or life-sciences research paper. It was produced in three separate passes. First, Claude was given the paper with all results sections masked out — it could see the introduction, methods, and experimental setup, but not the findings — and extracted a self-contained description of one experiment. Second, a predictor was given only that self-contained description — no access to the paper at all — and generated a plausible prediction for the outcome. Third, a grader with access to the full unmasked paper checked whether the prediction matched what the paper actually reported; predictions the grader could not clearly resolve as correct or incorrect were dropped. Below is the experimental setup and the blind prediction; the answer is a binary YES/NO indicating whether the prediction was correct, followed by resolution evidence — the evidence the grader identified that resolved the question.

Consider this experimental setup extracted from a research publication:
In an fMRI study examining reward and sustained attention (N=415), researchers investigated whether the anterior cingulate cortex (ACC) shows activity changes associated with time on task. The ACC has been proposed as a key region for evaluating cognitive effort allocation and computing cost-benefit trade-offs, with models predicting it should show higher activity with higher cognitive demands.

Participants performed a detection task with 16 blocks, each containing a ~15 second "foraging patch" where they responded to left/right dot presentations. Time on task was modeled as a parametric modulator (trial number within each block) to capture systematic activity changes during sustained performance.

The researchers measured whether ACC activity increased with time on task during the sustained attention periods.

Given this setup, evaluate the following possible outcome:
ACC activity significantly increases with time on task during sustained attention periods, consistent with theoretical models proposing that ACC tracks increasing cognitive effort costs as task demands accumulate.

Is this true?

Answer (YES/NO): YES